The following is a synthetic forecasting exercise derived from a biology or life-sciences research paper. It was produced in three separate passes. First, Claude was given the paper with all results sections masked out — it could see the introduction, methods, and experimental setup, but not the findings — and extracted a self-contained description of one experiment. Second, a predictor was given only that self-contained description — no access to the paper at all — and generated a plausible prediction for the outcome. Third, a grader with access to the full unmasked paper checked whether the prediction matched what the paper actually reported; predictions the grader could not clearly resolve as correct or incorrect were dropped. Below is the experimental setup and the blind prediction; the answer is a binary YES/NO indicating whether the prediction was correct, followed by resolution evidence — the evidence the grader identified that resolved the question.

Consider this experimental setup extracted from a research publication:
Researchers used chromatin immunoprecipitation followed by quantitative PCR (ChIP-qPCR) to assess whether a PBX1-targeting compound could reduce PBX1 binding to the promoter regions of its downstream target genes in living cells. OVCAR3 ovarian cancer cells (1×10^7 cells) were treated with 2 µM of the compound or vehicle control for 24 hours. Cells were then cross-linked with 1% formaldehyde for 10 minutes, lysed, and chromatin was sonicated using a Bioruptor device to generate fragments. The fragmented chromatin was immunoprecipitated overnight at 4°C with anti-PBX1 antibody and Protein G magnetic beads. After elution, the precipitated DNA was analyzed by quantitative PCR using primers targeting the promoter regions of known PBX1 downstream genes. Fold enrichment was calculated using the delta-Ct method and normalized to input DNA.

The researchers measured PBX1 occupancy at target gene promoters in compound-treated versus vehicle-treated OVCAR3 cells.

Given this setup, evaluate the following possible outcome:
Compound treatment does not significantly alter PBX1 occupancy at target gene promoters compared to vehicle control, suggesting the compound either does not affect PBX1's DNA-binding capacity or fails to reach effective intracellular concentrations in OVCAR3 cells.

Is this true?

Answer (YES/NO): NO